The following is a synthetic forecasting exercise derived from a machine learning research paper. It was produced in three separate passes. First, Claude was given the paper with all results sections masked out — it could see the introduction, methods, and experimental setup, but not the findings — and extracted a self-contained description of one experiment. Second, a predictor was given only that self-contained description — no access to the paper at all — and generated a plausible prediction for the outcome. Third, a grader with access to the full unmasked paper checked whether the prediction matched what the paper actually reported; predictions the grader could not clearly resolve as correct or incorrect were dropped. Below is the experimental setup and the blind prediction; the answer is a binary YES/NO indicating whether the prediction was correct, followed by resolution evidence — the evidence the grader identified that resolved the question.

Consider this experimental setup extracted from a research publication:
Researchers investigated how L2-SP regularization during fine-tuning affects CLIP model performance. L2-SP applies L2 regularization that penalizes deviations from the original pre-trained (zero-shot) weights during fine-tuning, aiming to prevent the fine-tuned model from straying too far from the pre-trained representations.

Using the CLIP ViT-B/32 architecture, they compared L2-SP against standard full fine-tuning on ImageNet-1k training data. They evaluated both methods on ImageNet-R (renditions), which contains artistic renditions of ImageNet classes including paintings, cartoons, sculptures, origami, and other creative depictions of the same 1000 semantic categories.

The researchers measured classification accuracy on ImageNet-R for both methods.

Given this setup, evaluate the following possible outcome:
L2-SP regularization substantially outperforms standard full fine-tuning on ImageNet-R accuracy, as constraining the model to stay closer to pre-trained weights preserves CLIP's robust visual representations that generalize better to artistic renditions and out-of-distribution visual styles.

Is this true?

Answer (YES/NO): YES